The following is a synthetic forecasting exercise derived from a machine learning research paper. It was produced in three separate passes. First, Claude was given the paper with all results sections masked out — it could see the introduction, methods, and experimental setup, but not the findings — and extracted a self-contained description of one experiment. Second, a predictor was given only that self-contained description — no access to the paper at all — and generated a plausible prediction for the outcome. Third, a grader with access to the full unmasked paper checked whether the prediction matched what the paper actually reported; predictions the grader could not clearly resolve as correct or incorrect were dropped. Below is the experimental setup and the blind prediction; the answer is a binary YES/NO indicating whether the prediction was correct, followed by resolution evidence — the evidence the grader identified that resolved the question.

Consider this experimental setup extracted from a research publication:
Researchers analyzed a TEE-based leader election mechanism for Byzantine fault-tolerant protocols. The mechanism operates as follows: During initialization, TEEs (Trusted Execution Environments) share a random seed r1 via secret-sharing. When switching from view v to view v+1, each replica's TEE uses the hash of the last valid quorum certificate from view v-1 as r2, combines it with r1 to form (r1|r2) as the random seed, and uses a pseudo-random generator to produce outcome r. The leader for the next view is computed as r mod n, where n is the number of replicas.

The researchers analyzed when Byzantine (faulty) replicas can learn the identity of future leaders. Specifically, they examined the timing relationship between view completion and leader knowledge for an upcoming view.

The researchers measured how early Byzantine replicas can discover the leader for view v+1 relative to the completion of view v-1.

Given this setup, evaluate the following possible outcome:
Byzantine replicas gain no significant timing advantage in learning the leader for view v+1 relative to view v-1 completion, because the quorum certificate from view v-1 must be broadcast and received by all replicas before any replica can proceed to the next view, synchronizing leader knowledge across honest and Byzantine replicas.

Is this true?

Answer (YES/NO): YES